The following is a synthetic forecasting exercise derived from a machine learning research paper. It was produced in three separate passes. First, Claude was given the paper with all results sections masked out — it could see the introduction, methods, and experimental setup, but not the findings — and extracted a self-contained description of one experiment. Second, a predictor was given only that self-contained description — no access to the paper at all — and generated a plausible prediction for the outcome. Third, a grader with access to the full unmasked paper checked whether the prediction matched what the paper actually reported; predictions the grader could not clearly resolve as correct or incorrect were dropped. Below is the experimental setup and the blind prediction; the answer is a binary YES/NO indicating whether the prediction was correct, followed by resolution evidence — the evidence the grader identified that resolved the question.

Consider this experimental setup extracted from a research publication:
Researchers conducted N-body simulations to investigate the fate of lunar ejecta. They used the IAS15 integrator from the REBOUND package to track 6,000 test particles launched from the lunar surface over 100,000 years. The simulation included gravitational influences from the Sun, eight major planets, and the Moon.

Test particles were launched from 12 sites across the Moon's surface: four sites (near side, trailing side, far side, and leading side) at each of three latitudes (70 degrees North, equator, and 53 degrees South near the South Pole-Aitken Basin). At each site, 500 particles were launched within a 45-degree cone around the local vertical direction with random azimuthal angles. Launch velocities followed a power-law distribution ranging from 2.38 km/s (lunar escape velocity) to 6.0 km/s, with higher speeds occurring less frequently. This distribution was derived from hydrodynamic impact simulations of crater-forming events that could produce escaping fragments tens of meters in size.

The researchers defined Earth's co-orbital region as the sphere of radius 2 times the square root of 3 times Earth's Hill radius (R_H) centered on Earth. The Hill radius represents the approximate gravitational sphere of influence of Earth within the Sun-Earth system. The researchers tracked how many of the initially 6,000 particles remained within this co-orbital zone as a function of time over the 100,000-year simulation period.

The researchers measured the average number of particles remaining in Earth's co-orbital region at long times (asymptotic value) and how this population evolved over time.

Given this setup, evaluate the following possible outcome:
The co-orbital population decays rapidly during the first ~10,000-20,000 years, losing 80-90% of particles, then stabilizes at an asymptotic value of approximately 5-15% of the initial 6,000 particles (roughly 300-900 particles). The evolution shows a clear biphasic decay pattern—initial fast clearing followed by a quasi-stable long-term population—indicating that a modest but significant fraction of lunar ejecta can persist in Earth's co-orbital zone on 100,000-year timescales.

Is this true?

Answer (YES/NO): NO